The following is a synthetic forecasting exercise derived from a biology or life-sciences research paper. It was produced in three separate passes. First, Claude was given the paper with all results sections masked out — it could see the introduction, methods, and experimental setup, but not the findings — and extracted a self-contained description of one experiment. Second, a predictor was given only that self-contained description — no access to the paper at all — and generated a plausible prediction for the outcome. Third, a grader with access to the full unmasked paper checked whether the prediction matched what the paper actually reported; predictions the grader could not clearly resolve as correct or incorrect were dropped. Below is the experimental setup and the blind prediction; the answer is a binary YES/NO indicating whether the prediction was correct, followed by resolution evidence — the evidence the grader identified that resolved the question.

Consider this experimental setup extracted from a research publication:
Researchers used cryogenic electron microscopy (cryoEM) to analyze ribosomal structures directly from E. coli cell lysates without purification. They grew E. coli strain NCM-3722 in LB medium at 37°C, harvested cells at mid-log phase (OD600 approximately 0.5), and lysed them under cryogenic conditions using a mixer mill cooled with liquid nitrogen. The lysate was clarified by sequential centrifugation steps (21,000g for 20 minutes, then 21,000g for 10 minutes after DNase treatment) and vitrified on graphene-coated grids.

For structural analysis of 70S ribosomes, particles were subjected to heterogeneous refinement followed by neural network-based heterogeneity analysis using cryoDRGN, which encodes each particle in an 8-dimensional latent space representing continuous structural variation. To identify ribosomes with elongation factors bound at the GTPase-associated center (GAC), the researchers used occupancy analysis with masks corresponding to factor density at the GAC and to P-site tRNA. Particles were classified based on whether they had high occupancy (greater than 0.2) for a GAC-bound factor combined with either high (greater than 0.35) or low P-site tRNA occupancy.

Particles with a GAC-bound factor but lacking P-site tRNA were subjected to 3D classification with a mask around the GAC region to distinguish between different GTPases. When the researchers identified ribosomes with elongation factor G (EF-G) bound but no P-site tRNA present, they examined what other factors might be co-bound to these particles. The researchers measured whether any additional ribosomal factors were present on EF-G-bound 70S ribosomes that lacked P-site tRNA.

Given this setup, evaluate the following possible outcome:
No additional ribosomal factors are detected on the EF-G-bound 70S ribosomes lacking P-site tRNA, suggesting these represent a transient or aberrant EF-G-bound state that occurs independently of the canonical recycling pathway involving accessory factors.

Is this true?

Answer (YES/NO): NO